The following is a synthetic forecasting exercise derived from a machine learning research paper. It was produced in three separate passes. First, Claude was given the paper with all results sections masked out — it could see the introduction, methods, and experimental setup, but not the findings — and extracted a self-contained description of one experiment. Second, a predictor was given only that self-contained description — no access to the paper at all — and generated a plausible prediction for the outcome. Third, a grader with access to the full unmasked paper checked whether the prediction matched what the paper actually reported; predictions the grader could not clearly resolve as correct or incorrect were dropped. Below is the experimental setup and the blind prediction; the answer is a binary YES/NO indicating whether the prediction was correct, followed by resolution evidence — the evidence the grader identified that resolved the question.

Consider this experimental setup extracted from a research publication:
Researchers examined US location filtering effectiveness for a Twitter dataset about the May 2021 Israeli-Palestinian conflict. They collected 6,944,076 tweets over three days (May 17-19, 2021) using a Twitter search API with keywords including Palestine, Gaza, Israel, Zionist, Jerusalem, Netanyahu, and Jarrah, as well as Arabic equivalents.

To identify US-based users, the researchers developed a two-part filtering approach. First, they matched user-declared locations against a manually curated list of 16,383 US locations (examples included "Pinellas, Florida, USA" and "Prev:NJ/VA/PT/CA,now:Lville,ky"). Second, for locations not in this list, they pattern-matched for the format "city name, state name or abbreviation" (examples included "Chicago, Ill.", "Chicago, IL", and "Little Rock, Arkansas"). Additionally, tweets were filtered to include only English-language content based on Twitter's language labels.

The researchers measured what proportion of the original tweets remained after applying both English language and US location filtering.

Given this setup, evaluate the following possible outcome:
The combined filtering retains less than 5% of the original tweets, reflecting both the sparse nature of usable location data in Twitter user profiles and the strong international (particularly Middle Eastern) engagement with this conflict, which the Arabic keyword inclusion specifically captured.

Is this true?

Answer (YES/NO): NO